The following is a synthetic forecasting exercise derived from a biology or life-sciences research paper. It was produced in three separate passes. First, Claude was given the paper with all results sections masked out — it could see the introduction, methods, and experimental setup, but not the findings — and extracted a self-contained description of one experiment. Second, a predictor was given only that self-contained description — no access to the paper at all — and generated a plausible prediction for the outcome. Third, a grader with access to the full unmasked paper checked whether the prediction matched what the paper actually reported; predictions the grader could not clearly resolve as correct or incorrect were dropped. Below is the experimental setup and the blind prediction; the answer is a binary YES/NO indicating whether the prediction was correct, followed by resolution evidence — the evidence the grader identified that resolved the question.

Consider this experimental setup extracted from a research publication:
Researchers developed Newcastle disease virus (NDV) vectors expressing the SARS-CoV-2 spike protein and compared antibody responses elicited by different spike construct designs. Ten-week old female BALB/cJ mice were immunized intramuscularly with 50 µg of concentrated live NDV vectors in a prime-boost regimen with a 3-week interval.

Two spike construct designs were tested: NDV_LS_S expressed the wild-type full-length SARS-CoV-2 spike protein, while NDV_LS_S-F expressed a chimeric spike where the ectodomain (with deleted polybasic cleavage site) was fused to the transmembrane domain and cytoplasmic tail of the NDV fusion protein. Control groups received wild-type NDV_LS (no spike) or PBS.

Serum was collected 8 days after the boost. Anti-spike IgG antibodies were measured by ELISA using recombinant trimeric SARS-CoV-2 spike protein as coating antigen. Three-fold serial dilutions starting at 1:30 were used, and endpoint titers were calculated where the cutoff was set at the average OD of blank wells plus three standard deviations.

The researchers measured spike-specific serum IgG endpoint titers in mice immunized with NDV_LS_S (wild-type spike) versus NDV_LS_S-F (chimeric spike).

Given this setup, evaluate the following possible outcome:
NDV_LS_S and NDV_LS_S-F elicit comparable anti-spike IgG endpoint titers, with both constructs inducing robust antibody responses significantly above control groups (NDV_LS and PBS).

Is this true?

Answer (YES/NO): YES